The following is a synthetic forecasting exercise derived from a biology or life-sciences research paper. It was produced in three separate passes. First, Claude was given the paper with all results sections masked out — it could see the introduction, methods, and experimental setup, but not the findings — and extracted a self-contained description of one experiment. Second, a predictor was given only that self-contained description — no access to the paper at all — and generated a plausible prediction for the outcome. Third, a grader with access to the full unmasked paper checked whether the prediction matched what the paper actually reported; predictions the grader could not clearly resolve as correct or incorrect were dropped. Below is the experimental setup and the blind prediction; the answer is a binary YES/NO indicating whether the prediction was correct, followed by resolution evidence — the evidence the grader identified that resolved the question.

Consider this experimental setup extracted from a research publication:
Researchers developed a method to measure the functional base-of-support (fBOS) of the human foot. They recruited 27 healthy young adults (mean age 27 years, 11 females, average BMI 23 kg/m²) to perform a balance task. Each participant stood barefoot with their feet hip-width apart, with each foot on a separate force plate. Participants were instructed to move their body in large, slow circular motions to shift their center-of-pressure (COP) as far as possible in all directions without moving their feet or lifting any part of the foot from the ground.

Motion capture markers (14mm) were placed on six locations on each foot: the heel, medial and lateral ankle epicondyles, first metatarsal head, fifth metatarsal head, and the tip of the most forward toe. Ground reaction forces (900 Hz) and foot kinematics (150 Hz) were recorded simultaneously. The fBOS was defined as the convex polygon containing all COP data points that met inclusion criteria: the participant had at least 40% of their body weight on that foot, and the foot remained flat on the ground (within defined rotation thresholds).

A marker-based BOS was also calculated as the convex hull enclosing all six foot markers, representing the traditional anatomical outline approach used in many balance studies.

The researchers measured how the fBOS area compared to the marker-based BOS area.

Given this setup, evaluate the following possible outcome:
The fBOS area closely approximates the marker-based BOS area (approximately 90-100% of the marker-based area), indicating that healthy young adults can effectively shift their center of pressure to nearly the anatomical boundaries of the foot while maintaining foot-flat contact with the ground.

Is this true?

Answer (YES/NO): NO